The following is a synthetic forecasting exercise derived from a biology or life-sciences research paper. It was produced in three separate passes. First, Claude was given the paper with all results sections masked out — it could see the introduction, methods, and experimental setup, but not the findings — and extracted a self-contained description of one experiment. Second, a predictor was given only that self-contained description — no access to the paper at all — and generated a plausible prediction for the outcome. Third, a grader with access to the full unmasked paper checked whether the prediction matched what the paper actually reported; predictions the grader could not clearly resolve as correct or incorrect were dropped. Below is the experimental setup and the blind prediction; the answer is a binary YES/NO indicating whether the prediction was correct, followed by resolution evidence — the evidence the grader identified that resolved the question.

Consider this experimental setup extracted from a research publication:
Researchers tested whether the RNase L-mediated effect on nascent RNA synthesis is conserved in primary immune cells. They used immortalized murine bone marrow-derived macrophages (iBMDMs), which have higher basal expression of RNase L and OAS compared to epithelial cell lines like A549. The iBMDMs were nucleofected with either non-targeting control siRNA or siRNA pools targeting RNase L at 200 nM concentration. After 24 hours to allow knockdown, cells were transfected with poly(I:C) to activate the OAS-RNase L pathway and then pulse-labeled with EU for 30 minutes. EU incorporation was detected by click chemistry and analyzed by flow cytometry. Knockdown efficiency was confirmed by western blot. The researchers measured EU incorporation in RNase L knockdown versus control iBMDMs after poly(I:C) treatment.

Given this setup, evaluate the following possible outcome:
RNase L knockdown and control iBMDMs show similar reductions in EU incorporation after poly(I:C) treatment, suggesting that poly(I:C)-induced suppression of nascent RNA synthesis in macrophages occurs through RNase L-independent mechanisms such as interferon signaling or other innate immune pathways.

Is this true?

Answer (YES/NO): NO